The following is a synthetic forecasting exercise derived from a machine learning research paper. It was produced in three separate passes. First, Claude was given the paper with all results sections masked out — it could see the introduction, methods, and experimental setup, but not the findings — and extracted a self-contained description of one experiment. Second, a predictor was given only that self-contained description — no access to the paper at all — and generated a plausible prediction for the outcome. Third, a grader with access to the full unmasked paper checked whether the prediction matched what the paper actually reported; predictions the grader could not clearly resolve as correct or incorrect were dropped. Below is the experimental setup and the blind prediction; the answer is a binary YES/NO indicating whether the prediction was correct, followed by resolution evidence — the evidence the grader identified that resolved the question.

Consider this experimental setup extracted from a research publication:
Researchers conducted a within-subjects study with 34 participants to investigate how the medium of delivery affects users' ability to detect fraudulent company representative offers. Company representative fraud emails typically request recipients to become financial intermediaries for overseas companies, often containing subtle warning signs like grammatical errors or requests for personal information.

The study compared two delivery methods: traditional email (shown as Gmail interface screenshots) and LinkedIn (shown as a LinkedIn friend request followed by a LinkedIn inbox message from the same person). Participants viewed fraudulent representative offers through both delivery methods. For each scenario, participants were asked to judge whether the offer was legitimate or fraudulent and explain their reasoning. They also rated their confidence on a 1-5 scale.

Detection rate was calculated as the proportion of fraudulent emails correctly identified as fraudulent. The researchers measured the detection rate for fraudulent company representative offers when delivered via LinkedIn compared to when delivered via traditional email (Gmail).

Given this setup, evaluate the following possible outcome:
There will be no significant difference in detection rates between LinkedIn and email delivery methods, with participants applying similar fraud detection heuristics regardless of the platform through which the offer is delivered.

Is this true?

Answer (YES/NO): NO